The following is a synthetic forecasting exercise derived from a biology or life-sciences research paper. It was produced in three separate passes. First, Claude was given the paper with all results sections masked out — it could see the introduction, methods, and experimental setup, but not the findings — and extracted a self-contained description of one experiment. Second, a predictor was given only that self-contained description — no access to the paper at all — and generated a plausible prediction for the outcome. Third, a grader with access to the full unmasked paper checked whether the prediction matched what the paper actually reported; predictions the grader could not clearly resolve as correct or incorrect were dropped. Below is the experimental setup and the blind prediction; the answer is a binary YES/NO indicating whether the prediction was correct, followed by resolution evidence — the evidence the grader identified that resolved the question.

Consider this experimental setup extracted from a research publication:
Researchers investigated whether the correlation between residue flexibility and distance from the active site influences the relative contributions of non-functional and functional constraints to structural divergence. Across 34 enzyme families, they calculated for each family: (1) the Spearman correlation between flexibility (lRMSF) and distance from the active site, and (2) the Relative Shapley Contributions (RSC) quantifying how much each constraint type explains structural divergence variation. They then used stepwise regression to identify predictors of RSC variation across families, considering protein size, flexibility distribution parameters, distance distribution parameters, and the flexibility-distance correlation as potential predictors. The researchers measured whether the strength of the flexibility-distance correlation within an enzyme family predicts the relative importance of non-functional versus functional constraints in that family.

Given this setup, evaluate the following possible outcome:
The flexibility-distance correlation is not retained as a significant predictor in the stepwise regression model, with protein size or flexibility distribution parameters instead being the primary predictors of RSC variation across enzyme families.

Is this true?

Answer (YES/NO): NO